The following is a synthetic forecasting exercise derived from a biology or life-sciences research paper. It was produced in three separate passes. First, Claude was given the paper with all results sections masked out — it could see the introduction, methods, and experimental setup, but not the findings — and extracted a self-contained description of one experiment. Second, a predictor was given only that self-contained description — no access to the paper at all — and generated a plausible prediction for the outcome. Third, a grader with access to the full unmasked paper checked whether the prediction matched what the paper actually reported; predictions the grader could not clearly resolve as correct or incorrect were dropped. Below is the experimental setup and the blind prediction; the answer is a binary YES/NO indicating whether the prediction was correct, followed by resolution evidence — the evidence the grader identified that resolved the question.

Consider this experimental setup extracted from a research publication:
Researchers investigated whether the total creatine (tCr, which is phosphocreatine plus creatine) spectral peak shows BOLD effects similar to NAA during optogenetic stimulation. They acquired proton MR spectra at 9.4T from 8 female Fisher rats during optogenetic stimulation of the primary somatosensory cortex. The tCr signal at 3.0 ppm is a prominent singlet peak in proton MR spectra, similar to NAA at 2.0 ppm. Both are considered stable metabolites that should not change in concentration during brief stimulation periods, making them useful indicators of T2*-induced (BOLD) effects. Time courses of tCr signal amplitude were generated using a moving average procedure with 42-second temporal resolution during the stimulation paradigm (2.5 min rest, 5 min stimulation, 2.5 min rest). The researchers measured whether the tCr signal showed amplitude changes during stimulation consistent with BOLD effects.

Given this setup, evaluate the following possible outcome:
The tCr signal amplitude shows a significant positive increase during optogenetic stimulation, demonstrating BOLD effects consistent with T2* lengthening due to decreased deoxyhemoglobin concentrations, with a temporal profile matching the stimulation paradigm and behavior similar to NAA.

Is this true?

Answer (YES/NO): NO